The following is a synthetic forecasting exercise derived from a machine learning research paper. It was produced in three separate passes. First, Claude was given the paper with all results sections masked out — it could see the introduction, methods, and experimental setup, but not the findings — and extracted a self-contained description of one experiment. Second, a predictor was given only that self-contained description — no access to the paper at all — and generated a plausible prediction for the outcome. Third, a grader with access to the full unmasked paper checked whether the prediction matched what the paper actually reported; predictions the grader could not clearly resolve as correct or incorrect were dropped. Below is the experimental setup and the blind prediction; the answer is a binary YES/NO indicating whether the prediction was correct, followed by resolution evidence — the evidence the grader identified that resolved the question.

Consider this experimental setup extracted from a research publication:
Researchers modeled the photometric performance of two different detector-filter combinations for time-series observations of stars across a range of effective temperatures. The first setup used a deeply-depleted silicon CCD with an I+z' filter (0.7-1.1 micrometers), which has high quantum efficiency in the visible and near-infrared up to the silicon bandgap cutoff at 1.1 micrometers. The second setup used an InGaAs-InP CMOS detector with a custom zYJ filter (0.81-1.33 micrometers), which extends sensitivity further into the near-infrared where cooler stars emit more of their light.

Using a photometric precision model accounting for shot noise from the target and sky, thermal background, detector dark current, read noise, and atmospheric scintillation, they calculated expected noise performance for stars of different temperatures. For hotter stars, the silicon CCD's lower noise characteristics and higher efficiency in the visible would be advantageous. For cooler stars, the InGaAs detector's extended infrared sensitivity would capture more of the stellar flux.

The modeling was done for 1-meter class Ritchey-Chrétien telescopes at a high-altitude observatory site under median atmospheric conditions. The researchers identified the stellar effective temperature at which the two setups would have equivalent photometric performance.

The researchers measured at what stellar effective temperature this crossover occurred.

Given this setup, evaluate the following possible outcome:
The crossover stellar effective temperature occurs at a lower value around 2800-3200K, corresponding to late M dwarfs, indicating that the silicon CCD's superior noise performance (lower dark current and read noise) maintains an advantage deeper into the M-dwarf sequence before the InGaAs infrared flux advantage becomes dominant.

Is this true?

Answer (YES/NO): NO